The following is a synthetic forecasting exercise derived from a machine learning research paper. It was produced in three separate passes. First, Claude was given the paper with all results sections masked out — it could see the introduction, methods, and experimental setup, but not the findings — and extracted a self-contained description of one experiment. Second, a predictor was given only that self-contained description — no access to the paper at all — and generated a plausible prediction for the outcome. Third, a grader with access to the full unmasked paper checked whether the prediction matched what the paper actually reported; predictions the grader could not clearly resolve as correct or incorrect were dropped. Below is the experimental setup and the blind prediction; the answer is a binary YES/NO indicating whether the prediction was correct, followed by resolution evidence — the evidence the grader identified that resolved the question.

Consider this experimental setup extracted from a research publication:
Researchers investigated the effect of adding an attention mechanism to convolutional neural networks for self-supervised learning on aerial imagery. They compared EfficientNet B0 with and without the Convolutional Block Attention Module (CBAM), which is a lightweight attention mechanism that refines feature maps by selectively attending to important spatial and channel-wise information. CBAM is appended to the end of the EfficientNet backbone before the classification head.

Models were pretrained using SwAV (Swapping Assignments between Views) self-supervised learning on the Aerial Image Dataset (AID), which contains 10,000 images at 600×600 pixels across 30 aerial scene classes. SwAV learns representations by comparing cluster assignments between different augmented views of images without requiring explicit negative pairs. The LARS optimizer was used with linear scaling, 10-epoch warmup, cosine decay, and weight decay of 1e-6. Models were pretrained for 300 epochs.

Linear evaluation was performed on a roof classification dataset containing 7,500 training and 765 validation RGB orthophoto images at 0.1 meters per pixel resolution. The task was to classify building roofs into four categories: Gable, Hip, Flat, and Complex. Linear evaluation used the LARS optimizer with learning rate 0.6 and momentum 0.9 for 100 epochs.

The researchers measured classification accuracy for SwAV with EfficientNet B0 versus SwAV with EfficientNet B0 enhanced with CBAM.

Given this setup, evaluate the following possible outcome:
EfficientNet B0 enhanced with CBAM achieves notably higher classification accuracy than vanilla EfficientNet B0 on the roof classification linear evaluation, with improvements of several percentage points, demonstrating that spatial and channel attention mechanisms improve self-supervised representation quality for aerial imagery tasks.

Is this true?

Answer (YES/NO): NO